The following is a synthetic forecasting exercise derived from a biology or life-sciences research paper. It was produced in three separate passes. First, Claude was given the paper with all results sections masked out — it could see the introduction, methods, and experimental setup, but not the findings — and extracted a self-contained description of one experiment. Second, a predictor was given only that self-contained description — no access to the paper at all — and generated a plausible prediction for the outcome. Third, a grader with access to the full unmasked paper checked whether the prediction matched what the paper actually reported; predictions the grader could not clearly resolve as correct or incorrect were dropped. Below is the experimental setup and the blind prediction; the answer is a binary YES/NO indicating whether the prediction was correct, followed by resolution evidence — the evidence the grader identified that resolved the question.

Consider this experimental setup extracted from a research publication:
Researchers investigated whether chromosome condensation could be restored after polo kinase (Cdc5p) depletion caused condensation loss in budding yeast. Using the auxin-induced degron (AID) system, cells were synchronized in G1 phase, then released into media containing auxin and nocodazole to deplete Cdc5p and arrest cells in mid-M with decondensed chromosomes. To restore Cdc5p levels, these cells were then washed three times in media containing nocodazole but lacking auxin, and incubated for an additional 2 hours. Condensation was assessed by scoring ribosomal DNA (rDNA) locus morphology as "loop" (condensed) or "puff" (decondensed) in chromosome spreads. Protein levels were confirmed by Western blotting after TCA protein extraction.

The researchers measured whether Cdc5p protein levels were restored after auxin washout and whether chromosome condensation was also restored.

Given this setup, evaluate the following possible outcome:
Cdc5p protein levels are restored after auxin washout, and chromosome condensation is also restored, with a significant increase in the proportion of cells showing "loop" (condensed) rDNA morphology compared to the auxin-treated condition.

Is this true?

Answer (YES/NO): YES